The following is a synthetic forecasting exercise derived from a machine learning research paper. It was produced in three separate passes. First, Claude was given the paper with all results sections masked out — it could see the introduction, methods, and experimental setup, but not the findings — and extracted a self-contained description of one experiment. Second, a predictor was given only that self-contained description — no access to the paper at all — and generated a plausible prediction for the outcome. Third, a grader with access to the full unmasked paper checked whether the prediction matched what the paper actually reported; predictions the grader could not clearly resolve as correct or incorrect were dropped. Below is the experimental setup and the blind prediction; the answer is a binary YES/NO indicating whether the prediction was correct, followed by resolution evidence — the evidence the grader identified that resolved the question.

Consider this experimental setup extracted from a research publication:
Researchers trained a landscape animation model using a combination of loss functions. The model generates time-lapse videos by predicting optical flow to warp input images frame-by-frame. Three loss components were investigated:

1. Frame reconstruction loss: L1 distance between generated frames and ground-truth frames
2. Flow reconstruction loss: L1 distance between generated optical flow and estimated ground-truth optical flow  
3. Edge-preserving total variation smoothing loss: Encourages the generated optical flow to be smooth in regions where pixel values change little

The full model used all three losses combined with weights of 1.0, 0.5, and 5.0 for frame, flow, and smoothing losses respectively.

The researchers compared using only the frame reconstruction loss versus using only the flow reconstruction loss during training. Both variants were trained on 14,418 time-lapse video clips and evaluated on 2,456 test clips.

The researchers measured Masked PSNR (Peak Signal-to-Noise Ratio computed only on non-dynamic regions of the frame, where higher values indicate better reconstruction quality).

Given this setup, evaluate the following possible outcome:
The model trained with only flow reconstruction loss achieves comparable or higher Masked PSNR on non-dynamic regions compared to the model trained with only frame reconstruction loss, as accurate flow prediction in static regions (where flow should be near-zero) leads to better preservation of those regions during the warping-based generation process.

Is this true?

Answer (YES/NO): NO